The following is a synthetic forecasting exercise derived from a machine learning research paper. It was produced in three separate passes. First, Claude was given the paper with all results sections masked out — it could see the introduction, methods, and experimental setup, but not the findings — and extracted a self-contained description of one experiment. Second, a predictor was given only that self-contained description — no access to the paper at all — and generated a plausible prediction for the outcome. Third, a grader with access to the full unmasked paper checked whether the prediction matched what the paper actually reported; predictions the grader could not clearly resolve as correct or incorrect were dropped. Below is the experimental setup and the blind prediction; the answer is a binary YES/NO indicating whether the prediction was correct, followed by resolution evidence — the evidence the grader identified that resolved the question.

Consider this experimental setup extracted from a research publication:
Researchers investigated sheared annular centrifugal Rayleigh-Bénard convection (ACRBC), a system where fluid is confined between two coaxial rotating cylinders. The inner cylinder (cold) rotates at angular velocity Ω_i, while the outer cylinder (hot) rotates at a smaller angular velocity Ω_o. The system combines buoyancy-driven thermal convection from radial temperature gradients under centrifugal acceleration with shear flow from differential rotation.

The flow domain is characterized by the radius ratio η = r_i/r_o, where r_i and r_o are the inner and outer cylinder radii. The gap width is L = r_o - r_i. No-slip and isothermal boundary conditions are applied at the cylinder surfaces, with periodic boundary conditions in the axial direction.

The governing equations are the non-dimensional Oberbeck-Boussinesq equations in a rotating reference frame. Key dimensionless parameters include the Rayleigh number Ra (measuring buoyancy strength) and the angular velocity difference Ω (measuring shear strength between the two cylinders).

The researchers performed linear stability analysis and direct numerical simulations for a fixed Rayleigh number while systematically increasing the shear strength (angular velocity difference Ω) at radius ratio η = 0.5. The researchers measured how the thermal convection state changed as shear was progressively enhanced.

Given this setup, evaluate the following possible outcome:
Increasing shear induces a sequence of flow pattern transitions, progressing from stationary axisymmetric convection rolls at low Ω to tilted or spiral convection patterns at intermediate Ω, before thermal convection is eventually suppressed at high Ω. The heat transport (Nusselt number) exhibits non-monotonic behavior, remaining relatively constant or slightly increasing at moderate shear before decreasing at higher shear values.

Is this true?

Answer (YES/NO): NO